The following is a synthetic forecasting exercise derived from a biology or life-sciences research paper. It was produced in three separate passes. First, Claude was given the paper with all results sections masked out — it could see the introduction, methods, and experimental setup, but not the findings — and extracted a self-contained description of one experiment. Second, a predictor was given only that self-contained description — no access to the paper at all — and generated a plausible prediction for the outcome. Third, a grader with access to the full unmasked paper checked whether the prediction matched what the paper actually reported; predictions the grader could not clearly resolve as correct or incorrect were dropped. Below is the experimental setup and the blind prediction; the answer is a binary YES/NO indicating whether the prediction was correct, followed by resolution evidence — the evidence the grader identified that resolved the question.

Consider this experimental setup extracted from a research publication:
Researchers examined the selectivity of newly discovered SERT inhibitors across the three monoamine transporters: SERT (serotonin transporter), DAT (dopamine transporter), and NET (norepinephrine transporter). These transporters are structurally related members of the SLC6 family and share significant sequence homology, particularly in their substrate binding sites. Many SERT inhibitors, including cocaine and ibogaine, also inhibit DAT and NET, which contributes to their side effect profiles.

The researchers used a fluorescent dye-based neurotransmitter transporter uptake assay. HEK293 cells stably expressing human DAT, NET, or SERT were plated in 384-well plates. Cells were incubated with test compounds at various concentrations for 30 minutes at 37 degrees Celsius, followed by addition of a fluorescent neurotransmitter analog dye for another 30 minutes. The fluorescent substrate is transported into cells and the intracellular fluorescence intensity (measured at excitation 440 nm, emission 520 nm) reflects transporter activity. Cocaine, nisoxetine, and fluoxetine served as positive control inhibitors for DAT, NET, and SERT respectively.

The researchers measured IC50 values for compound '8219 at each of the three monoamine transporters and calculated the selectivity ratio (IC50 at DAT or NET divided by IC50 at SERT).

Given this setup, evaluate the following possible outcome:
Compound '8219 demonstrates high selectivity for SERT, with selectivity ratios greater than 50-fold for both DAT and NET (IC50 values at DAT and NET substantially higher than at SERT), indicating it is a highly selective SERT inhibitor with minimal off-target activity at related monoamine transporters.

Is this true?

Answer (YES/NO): YES